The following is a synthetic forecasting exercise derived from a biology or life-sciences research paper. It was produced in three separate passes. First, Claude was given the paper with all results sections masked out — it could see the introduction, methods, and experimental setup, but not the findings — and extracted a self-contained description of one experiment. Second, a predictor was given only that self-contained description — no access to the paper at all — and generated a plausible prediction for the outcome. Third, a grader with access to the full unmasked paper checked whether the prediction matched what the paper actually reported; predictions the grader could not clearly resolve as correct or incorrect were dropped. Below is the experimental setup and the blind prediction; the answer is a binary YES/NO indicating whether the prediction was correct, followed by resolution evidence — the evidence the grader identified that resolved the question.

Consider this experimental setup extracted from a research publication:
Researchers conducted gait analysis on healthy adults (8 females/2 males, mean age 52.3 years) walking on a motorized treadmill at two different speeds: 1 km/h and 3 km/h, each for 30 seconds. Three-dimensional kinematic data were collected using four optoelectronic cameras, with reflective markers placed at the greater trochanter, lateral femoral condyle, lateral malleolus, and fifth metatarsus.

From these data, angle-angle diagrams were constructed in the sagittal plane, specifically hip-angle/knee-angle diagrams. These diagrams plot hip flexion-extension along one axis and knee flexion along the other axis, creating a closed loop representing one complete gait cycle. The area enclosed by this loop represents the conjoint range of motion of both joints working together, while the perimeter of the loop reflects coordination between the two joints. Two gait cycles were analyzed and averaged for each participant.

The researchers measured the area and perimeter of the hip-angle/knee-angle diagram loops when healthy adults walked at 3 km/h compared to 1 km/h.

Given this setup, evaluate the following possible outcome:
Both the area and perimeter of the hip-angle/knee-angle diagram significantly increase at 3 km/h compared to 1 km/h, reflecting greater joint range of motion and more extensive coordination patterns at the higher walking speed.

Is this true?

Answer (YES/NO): YES